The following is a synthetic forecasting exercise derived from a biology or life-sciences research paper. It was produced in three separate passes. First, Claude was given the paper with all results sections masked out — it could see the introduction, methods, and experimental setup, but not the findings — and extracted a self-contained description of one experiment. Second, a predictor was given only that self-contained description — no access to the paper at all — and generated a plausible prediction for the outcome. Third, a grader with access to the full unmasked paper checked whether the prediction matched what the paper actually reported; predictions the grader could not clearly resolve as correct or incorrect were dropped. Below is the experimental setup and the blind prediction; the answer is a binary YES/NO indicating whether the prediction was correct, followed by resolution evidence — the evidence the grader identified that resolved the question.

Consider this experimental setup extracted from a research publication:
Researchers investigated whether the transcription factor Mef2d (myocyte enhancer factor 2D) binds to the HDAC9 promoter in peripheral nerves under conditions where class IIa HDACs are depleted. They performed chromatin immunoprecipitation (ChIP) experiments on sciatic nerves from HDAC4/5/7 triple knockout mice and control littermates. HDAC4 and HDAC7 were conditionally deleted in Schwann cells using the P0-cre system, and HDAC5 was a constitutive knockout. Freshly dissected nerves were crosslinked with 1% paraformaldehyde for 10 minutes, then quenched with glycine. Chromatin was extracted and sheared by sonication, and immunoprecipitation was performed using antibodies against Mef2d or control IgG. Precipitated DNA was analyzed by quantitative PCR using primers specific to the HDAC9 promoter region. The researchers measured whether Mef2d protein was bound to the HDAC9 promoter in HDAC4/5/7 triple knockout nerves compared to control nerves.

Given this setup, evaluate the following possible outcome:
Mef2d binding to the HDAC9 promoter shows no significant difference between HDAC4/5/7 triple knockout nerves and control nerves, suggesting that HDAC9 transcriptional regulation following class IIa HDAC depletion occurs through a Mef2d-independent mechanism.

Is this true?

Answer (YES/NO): NO